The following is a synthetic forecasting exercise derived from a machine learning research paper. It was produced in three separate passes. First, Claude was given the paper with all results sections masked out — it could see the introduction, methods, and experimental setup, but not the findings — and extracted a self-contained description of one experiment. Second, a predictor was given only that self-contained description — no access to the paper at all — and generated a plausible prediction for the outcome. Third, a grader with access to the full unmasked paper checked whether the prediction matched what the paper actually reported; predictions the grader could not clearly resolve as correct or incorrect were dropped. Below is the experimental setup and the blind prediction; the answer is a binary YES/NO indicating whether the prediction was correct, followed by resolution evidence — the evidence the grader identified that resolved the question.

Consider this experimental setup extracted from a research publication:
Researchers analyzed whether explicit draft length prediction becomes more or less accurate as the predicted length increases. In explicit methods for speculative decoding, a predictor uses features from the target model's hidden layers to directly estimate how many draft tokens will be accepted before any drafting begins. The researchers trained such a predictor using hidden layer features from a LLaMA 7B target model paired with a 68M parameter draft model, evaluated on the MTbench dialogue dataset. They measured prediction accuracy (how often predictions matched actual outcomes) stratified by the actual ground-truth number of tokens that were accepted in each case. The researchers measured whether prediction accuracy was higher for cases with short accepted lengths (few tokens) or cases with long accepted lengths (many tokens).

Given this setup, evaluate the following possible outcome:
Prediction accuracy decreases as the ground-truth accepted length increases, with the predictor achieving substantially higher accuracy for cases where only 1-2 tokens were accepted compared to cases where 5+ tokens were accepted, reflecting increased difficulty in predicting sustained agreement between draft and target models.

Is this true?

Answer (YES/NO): YES